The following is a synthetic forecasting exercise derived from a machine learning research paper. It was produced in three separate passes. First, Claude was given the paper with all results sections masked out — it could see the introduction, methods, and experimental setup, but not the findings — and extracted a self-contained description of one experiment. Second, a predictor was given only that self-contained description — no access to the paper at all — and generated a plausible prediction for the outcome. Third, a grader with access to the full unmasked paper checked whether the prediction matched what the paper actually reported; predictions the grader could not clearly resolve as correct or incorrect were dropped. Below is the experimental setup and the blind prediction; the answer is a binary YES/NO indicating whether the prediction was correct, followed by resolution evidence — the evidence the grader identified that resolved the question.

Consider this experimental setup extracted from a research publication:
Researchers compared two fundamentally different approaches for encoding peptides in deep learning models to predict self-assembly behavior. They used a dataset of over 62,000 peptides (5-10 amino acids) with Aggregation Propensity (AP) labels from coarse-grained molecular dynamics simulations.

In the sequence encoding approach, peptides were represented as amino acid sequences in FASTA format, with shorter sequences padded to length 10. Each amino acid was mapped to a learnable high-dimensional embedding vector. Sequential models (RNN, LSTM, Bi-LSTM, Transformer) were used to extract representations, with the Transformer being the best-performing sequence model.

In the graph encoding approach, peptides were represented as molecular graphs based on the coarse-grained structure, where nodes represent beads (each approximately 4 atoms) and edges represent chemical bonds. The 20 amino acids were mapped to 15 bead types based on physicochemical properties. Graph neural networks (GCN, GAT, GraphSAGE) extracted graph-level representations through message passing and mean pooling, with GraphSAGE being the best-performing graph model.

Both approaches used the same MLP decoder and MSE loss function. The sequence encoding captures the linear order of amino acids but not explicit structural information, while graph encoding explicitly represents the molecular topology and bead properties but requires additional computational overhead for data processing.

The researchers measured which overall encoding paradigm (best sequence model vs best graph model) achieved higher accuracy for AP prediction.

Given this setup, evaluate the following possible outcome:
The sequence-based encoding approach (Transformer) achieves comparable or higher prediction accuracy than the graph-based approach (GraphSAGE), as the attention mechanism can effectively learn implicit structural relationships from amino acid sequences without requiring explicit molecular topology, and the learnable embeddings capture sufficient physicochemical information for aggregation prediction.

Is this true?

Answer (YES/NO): YES